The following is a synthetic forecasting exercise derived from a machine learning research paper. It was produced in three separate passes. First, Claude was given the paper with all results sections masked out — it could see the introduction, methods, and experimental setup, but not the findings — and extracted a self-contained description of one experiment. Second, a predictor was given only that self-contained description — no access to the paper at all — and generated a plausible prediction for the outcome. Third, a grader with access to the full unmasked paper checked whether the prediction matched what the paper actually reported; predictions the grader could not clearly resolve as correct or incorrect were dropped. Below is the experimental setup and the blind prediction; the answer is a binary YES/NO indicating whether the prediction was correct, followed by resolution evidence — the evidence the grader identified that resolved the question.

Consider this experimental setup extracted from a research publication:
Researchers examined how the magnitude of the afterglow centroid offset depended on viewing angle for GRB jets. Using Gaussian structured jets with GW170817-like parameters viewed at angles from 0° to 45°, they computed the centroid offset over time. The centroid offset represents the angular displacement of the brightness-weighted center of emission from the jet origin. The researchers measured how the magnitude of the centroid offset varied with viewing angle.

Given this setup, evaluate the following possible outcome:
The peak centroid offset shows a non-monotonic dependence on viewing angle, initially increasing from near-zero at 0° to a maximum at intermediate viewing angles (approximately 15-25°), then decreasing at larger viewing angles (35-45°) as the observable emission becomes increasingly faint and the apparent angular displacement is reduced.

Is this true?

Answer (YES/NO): YES